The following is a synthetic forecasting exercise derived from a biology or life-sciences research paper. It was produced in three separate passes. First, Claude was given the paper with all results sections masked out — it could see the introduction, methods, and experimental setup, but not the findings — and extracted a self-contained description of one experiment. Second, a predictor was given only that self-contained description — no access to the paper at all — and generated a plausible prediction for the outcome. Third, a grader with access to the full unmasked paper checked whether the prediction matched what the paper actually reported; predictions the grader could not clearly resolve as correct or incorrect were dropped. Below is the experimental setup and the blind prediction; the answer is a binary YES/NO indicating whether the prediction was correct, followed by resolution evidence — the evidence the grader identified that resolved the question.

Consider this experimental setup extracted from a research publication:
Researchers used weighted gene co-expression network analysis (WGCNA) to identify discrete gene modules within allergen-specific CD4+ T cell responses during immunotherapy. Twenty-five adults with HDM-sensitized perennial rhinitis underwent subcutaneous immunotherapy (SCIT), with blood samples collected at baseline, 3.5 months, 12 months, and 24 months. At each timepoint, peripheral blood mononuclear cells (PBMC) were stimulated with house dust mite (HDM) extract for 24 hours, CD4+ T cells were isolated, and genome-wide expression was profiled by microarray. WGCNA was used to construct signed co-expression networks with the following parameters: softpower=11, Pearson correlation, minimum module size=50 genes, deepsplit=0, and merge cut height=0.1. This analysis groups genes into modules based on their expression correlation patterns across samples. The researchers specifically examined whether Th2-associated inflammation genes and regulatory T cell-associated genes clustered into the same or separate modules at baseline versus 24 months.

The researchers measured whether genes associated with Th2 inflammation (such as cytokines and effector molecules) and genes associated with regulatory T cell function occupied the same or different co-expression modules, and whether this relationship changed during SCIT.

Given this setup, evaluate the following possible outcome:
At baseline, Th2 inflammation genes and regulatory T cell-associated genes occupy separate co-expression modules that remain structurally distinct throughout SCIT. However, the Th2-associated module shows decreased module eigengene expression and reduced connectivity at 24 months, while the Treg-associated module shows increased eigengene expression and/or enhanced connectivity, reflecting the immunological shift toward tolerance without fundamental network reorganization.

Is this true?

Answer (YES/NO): NO